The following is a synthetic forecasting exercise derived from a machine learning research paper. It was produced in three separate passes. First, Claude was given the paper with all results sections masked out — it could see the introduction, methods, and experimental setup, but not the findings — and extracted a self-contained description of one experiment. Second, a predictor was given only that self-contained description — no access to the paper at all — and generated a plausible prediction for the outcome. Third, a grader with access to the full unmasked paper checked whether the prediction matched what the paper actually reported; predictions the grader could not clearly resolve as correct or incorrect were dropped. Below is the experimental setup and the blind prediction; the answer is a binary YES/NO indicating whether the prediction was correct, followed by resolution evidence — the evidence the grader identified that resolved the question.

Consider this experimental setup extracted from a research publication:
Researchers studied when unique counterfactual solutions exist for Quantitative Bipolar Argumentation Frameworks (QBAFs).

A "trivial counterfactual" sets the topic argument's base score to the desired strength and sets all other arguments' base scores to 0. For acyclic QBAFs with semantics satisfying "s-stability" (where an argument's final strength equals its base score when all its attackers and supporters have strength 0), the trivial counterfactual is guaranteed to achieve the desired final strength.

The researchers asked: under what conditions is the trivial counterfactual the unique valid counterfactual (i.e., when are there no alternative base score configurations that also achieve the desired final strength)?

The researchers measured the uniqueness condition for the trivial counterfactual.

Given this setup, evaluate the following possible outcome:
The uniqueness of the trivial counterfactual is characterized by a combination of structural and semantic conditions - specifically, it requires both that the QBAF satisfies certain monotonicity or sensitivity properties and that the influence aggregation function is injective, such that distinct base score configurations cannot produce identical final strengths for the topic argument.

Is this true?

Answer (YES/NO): NO